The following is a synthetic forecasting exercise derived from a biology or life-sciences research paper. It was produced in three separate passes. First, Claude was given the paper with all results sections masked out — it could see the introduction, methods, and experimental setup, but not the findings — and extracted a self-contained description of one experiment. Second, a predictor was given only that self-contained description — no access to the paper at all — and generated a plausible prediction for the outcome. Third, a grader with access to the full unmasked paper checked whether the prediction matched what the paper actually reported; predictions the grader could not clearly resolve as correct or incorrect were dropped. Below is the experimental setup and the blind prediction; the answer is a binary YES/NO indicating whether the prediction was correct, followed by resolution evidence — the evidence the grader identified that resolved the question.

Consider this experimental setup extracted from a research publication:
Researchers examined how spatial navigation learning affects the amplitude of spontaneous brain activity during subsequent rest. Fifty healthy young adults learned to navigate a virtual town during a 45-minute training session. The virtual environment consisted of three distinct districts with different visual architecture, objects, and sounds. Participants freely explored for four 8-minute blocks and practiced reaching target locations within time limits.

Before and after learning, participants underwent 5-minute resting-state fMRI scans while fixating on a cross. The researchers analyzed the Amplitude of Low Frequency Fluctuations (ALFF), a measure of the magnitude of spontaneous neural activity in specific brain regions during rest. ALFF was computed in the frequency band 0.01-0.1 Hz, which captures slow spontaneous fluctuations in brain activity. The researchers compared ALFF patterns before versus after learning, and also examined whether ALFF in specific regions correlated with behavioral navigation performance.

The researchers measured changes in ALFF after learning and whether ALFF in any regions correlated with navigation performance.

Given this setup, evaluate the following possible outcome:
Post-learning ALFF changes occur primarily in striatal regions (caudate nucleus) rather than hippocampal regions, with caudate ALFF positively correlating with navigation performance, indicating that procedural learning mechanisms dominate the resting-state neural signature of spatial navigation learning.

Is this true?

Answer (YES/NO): NO